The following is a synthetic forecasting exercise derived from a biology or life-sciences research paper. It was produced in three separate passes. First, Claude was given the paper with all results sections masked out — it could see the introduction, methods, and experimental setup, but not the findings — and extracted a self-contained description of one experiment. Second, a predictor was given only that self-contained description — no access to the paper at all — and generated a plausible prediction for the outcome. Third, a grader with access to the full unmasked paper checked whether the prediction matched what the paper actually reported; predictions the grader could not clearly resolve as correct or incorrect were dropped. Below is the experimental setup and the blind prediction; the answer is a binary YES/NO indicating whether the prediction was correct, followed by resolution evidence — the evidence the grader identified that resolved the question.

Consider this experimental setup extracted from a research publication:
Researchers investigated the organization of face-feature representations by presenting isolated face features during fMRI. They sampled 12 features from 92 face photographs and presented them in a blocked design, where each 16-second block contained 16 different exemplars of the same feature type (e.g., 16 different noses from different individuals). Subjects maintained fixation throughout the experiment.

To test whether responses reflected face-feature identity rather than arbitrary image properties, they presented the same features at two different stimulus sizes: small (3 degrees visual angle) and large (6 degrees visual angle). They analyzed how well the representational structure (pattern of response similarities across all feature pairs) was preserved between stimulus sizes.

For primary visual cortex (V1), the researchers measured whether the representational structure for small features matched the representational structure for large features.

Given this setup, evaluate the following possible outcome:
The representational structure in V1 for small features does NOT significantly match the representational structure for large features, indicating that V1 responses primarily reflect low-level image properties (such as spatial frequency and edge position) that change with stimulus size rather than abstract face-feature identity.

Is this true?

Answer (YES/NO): YES